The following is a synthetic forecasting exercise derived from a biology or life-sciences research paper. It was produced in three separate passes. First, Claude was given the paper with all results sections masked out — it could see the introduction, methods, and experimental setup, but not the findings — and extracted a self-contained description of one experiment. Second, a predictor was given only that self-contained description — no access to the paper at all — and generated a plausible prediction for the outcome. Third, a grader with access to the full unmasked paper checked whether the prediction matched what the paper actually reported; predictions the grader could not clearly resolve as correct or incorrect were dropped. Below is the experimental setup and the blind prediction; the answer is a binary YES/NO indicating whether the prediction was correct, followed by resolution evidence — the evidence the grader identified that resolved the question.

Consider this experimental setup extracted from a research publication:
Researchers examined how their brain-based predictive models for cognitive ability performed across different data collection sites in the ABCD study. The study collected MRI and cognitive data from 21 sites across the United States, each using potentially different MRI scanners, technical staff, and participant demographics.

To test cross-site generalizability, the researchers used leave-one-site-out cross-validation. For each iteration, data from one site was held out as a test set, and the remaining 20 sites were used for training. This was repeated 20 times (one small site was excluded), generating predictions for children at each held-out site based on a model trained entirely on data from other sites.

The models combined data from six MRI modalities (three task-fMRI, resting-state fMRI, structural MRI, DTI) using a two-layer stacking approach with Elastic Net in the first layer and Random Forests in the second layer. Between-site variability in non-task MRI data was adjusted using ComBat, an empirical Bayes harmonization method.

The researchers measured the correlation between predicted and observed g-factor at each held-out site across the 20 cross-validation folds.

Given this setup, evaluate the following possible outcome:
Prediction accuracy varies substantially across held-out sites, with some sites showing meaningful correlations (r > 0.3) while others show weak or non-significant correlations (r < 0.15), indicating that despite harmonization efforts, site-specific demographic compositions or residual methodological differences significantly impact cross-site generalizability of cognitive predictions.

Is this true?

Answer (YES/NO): NO